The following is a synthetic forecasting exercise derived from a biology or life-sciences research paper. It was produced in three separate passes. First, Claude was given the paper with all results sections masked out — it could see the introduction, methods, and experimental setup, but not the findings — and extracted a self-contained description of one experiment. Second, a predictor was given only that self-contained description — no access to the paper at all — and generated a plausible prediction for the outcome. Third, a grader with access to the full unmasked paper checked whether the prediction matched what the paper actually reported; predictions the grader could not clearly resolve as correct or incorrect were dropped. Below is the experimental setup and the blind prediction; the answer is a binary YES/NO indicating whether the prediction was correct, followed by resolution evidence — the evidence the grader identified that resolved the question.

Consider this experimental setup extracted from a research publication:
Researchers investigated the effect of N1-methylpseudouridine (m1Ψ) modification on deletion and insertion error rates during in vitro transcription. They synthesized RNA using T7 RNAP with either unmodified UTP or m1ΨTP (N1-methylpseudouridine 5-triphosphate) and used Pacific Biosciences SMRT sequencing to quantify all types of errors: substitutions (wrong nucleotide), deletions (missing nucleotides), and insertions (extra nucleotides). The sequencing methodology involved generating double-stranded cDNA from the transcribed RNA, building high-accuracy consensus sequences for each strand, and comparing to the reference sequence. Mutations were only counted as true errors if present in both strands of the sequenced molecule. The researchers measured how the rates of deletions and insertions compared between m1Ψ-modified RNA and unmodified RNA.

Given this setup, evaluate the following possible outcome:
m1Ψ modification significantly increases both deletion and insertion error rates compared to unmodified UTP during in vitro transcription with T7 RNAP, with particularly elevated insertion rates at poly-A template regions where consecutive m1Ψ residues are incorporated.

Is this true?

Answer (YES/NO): NO